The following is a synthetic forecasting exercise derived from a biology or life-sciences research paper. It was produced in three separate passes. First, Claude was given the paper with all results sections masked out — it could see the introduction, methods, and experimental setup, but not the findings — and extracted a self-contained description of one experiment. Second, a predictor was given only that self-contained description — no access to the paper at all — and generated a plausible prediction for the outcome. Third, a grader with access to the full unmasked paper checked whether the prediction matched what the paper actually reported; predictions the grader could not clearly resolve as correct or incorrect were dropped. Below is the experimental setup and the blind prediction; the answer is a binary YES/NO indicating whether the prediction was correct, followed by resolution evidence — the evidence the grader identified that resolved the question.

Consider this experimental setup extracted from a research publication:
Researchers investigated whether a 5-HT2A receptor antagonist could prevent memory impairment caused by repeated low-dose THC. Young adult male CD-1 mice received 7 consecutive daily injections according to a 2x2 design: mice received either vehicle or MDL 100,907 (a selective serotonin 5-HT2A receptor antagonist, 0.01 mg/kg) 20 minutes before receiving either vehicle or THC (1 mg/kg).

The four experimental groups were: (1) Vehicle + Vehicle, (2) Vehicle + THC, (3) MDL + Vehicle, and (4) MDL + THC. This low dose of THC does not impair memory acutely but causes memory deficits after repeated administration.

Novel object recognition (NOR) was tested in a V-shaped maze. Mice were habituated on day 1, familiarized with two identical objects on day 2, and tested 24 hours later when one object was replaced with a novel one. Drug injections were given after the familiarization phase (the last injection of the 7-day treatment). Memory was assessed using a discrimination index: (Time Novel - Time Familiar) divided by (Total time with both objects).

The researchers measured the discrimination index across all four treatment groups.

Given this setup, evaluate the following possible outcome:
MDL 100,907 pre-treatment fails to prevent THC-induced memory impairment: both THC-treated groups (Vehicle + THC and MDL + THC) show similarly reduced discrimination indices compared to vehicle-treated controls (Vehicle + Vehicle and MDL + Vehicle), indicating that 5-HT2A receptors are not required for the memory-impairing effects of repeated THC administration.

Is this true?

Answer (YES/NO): NO